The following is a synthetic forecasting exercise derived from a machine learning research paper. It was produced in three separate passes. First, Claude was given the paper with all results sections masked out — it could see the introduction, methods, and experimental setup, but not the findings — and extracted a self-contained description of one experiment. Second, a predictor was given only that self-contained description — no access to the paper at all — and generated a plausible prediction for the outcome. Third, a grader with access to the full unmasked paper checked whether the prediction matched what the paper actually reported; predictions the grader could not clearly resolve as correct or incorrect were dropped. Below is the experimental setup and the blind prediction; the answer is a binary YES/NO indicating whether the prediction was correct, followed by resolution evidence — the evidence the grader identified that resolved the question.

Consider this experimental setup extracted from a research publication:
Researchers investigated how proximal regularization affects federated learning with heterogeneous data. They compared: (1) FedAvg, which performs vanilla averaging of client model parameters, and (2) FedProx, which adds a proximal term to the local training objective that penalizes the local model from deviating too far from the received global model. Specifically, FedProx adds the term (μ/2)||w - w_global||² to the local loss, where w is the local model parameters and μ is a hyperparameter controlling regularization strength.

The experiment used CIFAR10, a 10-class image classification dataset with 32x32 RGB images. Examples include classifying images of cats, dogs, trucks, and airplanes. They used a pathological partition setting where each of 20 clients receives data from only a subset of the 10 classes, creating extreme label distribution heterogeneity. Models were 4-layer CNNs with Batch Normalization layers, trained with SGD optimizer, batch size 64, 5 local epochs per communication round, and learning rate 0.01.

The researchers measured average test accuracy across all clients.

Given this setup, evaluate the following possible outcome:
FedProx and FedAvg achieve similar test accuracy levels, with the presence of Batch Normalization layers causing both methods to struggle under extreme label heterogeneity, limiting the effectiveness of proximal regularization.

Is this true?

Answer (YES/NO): NO